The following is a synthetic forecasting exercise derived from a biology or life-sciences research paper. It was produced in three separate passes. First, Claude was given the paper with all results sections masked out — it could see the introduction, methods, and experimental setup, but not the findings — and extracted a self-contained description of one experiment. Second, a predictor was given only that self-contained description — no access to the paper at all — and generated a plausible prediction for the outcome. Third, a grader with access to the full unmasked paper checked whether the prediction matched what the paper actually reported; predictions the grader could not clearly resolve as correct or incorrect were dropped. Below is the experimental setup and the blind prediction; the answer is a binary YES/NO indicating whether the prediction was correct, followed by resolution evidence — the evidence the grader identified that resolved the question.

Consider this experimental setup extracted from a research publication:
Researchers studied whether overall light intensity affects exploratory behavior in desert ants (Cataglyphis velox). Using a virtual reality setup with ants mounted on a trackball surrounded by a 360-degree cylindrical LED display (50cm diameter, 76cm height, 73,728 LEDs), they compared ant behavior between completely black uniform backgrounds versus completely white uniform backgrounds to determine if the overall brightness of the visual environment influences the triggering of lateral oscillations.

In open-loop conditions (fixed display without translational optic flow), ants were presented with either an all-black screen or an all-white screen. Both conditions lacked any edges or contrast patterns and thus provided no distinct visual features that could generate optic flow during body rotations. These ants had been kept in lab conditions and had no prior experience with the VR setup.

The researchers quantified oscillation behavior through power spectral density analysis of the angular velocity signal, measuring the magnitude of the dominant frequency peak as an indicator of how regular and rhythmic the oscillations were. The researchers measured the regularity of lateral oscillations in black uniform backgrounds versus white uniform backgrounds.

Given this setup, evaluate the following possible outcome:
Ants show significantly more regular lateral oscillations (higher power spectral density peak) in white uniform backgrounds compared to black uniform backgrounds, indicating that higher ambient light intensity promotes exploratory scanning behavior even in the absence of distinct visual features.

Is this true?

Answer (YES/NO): NO